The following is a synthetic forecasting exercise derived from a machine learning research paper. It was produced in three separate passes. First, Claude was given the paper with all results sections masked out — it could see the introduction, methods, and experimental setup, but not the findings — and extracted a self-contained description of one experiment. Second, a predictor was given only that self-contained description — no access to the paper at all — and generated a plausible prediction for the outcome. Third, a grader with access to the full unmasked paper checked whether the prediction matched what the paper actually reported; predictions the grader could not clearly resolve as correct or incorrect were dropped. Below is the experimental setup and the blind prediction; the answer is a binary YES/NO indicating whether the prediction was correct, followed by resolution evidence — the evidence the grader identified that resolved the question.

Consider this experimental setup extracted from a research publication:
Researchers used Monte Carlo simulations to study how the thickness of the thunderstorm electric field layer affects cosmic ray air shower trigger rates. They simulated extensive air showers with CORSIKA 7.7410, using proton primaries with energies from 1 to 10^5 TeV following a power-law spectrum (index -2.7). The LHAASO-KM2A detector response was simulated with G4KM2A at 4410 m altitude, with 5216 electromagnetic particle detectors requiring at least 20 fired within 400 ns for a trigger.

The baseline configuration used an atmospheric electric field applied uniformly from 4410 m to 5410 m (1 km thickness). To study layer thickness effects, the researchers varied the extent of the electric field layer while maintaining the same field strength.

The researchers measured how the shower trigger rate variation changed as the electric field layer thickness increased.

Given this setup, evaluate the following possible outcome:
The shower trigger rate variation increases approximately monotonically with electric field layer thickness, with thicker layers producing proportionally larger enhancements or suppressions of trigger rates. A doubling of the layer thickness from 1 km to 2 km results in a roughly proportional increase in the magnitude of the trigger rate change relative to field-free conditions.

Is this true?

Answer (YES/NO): NO